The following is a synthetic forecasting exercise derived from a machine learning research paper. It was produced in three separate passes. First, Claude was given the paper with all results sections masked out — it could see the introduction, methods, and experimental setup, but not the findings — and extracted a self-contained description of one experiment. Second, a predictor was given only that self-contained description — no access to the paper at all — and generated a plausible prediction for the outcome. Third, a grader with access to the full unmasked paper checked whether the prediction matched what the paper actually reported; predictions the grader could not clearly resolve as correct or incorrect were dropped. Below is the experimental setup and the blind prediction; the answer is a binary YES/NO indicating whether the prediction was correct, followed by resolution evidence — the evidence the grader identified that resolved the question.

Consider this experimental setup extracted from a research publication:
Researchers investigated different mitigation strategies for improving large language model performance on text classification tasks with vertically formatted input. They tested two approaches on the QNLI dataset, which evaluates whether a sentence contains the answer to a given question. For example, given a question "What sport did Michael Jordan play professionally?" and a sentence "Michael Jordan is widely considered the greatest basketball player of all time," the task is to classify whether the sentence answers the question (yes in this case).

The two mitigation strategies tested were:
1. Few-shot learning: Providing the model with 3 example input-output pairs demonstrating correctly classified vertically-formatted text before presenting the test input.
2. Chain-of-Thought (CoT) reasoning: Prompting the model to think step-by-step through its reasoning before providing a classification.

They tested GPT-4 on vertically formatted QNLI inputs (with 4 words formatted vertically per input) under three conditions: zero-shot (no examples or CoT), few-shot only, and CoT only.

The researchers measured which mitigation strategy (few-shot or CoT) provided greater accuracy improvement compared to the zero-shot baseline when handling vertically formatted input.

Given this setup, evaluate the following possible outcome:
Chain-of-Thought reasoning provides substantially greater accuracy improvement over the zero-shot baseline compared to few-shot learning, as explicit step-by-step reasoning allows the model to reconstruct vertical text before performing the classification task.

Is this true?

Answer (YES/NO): NO